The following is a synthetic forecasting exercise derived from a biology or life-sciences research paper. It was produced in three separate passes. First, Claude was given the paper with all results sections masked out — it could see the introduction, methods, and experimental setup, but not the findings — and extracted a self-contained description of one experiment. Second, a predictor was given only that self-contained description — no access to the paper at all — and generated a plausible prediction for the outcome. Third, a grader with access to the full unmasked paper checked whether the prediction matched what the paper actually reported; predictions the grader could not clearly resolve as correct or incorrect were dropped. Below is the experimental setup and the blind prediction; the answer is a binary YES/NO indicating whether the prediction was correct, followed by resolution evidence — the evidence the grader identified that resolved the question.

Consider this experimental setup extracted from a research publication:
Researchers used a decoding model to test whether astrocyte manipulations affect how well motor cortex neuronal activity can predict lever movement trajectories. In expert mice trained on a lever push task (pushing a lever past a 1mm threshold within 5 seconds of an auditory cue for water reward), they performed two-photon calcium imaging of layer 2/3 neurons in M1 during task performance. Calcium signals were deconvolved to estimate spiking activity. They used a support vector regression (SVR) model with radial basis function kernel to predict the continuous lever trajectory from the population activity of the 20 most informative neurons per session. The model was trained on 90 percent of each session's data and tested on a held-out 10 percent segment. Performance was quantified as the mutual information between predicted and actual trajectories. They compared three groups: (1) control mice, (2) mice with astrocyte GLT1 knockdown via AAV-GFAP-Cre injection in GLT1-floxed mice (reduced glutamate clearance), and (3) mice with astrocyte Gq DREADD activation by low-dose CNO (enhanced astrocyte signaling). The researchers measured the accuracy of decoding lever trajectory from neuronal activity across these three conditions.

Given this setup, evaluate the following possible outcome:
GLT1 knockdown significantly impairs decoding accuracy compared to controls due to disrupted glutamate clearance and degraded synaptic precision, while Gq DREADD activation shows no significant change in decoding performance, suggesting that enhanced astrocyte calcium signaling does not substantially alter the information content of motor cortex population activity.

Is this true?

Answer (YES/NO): NO